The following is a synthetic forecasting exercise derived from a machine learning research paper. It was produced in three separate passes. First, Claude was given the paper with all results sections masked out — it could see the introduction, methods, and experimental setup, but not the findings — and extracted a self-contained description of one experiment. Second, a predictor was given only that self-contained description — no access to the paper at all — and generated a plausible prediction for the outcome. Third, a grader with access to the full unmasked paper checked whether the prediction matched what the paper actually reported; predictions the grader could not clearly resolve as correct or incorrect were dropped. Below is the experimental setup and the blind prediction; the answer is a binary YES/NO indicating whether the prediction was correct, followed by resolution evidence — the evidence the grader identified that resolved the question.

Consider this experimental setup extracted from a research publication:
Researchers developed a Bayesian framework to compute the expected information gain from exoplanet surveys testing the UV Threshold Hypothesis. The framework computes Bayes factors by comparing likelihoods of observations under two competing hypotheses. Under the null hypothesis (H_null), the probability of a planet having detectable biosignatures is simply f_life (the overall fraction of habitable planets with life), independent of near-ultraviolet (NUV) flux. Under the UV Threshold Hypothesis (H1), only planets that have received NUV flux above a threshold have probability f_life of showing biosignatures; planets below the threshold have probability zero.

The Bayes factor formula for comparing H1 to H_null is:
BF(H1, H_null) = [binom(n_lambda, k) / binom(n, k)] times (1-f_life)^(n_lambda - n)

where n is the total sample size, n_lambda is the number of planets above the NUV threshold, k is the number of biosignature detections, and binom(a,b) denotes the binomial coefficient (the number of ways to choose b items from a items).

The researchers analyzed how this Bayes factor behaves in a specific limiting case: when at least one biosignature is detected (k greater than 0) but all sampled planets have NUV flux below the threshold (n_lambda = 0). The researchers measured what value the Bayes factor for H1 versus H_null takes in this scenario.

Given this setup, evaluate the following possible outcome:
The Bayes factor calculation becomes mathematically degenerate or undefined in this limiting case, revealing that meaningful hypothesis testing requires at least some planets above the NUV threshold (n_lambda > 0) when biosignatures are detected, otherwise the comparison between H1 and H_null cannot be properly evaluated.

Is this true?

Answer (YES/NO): NO